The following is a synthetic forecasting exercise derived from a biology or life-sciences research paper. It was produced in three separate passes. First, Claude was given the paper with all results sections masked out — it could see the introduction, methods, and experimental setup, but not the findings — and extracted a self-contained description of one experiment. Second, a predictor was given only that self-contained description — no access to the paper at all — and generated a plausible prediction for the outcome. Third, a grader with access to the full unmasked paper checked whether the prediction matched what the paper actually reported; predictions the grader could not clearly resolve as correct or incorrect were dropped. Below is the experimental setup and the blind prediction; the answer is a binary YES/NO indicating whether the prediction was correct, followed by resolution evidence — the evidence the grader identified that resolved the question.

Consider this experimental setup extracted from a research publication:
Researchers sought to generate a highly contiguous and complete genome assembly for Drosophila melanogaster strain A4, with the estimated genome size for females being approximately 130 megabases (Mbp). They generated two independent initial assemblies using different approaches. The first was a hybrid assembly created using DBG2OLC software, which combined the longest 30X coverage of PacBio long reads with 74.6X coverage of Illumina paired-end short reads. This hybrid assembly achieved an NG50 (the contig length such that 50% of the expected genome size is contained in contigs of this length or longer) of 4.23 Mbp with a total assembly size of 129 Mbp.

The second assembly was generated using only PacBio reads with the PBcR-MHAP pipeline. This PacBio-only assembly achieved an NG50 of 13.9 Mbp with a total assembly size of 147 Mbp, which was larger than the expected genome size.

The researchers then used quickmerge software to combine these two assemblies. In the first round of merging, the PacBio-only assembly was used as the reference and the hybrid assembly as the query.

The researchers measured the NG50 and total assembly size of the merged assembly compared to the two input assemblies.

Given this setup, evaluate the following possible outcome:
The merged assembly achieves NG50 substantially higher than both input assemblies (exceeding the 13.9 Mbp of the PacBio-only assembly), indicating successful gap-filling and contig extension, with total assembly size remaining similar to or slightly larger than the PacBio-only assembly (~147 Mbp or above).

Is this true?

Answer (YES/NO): NO